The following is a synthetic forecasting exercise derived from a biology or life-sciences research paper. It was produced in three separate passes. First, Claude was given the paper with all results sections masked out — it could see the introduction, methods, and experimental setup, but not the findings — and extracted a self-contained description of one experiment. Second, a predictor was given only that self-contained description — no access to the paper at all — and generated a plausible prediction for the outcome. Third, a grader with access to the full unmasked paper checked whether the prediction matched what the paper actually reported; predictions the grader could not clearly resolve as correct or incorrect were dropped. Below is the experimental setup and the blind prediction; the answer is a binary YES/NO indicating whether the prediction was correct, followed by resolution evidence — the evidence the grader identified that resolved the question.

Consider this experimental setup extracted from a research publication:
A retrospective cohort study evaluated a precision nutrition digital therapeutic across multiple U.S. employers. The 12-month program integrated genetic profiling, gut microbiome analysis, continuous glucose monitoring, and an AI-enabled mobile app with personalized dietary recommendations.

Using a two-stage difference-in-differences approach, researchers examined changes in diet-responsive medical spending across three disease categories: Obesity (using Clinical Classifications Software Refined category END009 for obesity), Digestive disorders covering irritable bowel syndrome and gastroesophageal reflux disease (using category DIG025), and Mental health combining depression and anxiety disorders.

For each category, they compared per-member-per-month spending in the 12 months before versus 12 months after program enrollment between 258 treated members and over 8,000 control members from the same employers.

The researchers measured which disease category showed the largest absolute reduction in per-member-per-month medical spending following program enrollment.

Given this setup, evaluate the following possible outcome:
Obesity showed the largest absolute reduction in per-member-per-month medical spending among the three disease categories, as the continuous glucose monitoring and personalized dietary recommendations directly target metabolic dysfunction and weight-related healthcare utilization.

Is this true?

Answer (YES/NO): NO